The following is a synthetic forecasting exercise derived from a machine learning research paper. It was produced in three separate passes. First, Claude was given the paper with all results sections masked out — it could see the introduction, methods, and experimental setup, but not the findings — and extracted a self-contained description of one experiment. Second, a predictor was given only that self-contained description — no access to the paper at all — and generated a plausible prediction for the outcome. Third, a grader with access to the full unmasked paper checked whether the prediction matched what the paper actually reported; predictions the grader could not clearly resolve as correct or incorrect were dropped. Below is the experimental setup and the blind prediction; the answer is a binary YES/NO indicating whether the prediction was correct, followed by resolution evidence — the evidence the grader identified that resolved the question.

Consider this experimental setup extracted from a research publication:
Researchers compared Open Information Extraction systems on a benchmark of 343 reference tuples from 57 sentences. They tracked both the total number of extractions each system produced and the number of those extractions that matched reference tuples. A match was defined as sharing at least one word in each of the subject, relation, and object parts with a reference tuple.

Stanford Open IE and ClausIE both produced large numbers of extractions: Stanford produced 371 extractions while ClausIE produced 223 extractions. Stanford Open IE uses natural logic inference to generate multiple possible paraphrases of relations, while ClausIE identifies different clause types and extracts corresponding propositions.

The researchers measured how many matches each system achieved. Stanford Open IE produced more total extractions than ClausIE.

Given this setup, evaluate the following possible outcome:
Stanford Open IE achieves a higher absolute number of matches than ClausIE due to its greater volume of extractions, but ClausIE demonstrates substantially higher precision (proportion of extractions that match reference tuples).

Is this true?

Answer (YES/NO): NO